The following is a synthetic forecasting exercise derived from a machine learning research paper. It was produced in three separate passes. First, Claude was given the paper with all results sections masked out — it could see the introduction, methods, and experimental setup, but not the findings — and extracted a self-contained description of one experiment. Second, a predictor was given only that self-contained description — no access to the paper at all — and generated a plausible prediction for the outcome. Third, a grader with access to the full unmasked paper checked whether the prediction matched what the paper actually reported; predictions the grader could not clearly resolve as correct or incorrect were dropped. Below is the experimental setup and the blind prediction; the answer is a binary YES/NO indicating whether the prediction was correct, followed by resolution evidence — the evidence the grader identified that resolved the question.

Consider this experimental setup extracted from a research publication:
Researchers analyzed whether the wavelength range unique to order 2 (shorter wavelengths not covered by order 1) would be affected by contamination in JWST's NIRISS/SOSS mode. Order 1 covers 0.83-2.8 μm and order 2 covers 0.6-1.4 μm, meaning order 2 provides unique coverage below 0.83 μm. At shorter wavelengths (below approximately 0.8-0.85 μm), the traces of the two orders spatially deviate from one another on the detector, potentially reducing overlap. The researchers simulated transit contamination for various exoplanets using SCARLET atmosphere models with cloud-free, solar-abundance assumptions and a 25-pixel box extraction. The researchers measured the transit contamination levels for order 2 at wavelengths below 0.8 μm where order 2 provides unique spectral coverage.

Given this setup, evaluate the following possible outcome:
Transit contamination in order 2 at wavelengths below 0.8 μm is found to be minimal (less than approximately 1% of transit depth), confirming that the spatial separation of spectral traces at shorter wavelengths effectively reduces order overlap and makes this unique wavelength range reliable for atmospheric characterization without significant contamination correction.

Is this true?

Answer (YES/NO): NO